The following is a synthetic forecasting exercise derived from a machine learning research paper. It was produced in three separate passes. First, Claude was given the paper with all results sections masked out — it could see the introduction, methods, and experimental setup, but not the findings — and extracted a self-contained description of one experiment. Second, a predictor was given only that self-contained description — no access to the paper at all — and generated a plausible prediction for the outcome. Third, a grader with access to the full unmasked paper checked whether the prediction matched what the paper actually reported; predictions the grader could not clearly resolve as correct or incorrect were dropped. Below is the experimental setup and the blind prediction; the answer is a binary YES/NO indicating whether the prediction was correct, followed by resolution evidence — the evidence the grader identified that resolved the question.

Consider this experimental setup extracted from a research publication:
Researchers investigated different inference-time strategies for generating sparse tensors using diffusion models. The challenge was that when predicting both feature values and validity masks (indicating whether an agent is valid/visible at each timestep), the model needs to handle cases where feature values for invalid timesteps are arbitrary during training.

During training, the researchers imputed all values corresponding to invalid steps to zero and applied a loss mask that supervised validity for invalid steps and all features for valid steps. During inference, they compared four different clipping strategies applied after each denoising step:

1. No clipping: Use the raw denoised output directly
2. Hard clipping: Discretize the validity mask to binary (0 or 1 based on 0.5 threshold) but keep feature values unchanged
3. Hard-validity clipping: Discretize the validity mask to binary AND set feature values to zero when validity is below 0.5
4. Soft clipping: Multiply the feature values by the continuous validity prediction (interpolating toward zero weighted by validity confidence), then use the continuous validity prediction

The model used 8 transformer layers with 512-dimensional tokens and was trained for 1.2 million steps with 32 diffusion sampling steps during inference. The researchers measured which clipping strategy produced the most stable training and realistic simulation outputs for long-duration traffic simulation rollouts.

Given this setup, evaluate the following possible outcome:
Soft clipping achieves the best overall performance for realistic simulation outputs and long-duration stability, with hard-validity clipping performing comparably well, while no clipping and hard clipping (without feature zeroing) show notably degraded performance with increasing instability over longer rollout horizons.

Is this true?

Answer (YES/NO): NO